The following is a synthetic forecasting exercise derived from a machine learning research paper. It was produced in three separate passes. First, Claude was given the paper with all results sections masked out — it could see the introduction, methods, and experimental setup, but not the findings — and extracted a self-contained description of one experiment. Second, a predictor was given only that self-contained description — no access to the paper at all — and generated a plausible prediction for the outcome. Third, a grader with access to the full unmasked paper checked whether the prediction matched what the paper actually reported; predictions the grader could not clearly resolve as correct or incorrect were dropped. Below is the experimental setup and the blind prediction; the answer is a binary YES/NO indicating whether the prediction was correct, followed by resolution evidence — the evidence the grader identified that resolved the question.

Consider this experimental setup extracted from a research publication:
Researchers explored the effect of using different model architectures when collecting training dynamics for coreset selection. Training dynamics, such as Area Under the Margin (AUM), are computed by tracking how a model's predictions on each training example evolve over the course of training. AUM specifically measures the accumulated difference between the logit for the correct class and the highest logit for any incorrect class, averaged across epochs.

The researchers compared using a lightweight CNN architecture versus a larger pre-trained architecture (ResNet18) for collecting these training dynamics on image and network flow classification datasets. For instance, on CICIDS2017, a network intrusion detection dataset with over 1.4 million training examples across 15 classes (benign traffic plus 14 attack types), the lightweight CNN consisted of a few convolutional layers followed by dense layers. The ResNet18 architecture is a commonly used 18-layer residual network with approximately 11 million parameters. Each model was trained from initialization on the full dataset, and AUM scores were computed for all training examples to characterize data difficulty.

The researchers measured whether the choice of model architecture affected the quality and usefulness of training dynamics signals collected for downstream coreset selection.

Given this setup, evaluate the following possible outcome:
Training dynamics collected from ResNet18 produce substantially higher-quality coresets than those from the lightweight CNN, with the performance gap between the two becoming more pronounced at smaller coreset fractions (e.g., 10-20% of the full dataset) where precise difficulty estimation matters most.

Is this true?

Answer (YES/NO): NO